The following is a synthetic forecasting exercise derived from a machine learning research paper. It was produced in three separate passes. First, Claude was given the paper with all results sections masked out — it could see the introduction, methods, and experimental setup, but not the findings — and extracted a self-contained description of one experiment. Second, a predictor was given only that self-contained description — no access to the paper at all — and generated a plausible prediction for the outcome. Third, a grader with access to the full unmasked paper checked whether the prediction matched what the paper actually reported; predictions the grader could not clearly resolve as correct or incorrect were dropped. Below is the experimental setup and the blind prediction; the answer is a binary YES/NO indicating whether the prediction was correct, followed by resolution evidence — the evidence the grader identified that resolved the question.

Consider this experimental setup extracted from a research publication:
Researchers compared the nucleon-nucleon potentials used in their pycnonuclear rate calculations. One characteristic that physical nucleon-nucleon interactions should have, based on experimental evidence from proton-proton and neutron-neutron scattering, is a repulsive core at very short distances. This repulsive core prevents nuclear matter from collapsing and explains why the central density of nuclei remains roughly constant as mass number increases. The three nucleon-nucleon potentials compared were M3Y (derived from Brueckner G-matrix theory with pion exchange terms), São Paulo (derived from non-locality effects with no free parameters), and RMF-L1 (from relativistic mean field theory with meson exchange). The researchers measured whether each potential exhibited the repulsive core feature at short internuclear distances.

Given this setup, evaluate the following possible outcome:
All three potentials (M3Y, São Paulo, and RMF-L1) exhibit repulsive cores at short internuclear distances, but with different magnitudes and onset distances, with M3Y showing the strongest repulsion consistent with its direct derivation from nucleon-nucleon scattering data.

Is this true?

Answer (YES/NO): NO